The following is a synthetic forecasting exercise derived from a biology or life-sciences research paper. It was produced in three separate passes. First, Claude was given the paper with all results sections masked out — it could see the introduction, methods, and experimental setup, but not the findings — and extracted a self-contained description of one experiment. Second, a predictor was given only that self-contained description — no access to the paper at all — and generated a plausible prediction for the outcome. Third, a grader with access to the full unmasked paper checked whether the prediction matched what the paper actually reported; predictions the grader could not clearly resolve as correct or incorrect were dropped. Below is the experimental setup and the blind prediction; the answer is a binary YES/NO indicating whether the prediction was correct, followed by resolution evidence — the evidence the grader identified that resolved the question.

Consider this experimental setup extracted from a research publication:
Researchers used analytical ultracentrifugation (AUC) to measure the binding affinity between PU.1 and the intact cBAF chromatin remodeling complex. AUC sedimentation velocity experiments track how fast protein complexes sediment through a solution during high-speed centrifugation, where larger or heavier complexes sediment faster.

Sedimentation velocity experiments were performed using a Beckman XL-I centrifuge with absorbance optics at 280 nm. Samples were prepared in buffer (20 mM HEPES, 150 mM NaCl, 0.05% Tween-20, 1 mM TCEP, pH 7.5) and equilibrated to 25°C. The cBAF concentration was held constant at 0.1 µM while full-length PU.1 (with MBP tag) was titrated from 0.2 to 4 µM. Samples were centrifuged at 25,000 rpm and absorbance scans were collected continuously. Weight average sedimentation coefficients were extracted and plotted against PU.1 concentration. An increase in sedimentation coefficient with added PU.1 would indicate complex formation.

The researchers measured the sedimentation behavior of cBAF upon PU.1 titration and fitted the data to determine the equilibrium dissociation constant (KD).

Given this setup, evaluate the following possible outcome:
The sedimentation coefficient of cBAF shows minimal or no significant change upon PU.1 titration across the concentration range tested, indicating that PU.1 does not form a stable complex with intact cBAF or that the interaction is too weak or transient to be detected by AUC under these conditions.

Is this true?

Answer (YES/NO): NO